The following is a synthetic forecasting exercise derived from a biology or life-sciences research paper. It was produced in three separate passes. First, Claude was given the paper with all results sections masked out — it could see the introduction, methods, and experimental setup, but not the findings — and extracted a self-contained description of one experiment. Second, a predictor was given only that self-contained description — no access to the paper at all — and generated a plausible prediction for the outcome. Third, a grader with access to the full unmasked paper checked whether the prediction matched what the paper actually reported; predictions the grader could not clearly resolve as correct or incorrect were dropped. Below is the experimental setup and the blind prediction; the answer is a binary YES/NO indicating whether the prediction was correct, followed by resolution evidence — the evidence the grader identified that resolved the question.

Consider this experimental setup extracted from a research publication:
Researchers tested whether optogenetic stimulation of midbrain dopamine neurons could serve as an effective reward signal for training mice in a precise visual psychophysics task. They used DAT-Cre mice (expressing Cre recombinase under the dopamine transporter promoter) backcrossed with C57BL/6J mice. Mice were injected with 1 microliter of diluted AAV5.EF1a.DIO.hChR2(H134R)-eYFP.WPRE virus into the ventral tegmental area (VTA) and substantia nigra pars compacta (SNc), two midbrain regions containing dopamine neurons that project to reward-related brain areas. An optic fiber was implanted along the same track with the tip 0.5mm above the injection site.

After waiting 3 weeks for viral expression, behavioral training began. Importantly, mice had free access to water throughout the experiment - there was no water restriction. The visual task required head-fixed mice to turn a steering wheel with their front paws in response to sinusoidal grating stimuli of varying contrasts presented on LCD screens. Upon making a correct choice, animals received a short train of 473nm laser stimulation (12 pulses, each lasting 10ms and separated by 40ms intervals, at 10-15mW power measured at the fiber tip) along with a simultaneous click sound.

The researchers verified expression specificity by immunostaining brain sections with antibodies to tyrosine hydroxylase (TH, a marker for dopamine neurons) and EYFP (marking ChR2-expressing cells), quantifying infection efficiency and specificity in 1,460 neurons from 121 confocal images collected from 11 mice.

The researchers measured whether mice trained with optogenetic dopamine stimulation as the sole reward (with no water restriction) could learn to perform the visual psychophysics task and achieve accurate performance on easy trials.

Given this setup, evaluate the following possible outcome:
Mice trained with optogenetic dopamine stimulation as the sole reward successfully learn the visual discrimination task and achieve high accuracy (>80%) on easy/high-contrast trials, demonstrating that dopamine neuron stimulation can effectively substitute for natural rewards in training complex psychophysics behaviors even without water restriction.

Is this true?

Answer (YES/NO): NO